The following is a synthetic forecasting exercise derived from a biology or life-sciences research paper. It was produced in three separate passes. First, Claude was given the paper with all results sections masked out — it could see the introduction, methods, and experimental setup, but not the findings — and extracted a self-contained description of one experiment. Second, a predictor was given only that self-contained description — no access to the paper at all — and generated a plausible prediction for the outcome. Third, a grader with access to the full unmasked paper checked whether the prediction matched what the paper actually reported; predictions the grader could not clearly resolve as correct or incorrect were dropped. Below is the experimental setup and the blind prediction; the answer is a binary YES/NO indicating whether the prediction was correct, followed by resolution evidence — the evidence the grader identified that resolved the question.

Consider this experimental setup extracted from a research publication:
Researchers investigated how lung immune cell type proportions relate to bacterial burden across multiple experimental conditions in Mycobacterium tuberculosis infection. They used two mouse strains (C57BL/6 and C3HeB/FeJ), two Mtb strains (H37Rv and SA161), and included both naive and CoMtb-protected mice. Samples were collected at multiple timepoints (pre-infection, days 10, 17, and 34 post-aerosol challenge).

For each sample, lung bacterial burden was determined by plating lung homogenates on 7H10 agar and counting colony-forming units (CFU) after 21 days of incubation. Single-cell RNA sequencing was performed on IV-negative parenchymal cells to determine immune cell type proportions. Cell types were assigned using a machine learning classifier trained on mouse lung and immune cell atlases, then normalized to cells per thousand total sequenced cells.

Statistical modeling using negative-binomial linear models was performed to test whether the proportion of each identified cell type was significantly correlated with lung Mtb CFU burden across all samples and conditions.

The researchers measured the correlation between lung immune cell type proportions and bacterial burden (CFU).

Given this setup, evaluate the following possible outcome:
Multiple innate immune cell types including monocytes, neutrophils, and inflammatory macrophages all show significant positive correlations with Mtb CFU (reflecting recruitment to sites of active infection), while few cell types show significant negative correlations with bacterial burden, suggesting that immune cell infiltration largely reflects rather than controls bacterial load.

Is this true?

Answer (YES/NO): YES